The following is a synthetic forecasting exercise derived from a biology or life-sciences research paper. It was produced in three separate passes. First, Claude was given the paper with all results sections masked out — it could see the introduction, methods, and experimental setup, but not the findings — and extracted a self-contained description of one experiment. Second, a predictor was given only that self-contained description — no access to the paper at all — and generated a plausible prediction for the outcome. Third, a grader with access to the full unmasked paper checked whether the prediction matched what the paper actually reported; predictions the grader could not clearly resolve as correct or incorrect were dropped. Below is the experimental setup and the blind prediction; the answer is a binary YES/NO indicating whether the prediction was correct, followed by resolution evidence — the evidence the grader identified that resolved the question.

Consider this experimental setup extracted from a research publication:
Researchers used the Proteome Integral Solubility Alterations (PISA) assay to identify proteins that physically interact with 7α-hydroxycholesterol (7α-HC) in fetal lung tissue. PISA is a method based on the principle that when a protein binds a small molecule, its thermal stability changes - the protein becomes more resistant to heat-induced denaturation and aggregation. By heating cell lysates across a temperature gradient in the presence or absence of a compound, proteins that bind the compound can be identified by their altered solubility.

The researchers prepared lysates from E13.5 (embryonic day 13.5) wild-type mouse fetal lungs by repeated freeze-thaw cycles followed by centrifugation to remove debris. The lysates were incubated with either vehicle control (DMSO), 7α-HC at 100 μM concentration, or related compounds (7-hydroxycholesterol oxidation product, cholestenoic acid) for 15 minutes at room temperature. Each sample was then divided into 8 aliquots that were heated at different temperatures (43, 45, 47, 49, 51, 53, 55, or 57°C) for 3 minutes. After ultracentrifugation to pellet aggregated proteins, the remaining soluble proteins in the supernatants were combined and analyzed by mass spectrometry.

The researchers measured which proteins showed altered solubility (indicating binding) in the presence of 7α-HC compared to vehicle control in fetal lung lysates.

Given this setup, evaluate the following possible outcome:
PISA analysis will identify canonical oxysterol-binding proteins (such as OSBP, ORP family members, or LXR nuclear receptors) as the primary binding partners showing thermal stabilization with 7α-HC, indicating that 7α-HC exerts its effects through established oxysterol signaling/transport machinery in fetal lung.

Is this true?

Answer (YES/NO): NO